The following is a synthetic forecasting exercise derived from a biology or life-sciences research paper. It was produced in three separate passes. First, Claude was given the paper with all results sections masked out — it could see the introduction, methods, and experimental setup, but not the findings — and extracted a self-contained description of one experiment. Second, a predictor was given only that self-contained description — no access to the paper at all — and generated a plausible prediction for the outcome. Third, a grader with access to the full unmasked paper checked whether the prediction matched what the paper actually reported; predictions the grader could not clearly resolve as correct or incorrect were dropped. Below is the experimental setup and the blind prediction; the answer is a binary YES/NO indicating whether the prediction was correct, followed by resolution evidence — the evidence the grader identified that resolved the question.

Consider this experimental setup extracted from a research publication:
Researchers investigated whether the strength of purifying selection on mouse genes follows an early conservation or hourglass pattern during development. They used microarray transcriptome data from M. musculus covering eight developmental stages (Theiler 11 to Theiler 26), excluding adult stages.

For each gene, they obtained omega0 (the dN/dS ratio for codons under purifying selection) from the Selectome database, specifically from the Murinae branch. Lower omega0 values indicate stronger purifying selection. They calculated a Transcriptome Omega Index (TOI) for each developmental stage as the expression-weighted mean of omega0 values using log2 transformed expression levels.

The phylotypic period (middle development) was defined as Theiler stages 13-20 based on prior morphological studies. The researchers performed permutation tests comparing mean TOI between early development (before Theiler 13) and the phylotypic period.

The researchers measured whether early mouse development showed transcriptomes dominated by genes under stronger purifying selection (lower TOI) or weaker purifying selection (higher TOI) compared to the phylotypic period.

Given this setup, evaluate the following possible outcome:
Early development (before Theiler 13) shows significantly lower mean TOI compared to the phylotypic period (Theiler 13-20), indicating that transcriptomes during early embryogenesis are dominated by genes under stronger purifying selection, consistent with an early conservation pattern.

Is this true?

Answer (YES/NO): NO